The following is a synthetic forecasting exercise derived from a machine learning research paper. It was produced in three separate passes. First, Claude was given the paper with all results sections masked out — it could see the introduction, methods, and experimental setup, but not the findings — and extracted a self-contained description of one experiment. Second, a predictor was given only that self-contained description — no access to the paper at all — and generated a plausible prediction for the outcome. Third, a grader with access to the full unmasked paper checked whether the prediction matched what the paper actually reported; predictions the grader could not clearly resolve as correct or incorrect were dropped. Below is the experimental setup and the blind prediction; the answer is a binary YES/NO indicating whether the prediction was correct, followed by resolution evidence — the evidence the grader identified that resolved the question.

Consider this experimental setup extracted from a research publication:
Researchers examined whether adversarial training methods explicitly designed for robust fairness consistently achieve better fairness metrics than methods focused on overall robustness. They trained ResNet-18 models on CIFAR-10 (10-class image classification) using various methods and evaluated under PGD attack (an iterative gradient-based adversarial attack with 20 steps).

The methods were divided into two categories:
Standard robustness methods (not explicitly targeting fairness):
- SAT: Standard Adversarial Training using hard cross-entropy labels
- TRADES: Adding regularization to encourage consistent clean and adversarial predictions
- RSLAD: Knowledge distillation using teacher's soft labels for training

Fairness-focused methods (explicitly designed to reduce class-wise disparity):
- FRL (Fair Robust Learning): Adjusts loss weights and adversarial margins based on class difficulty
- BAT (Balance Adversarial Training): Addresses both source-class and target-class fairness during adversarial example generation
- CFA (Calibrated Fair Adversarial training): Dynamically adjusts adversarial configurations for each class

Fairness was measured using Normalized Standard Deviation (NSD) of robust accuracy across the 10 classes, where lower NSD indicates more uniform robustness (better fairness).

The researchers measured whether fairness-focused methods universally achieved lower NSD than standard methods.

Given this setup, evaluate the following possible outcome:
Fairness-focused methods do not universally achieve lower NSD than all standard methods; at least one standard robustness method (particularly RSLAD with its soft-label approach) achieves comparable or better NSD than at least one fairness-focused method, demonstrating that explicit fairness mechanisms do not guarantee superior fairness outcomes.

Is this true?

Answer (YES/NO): YES